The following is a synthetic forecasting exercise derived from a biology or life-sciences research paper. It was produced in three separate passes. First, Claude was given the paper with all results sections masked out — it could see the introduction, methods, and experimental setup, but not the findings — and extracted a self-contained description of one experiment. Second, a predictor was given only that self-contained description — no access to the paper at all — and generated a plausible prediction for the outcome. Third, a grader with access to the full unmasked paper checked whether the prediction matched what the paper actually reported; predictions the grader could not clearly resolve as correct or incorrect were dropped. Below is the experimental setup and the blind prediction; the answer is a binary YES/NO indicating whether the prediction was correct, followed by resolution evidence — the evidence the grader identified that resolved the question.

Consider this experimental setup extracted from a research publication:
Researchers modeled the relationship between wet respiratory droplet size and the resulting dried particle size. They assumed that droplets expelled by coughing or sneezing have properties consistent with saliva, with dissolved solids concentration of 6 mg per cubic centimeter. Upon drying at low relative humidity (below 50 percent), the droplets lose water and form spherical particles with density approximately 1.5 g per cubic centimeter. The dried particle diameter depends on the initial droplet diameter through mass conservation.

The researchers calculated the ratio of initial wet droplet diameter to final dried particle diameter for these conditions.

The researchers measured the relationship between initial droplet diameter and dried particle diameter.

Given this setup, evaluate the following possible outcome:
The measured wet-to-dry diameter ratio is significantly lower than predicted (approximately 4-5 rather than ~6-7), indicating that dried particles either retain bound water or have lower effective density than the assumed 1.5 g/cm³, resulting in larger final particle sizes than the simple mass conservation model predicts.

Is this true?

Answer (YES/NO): NO